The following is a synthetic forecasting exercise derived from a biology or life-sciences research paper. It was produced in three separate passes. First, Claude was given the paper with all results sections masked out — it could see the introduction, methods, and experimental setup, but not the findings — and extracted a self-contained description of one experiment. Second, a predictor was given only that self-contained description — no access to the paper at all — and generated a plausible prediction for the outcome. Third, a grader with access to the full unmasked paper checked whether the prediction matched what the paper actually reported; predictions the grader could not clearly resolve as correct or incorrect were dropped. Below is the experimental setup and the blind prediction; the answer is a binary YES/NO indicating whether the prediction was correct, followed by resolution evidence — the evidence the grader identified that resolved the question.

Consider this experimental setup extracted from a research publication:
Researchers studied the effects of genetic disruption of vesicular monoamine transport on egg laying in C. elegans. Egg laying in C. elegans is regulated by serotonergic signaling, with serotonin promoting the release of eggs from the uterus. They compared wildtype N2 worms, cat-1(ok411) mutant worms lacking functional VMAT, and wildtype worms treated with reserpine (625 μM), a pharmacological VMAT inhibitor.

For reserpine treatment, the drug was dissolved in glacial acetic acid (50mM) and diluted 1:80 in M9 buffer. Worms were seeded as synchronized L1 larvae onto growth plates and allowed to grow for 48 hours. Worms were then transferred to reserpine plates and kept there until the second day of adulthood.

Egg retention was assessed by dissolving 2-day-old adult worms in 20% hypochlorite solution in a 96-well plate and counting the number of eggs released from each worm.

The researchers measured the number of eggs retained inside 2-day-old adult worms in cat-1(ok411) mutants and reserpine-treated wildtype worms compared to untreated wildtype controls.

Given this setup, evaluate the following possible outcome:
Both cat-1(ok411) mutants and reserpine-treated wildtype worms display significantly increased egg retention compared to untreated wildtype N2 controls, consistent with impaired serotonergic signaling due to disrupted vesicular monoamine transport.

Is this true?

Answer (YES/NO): YES